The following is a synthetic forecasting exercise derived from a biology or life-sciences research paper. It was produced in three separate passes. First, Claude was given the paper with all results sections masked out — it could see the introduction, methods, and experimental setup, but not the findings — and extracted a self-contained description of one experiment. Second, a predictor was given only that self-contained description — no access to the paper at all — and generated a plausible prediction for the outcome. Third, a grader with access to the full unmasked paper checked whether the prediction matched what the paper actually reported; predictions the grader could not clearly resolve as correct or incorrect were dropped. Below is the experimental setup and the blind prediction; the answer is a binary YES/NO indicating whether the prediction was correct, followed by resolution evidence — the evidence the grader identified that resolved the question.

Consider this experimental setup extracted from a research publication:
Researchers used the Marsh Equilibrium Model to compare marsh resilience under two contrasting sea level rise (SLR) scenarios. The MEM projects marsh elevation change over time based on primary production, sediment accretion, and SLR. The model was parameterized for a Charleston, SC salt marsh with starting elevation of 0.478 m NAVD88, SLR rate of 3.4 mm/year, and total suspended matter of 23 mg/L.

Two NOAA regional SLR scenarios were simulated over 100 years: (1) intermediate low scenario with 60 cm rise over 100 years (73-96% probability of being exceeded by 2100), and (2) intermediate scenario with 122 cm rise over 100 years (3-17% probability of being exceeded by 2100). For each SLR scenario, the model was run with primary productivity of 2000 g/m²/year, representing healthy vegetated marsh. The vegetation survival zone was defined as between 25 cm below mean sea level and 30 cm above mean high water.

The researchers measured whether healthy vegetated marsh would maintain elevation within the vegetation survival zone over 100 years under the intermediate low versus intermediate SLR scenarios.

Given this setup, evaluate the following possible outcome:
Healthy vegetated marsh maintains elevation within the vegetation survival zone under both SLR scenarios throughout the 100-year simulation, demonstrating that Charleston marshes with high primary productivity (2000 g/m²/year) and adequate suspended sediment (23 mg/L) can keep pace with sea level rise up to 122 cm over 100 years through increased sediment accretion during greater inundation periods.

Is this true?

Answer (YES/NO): NO